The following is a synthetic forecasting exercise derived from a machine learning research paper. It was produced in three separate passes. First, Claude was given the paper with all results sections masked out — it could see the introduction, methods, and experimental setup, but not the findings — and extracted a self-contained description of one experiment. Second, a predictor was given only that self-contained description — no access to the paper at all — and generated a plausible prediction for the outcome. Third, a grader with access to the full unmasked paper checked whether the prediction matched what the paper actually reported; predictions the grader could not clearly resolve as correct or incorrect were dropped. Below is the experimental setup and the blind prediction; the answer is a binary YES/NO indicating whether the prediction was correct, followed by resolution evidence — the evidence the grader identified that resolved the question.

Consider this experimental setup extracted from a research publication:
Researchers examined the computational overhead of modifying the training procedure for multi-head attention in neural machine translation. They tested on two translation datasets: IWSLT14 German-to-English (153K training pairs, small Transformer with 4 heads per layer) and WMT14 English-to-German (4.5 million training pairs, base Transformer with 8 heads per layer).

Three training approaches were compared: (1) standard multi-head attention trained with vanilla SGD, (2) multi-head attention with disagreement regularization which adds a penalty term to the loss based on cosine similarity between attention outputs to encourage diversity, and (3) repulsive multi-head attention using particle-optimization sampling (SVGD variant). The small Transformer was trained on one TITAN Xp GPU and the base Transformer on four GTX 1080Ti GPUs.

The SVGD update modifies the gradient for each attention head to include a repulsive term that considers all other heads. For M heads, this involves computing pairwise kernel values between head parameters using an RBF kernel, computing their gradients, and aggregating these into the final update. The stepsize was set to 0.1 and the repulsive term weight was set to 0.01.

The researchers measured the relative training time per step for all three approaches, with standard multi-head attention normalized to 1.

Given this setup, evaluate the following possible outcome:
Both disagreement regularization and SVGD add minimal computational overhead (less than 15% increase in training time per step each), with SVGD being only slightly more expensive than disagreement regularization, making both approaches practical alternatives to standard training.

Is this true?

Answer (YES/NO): NO